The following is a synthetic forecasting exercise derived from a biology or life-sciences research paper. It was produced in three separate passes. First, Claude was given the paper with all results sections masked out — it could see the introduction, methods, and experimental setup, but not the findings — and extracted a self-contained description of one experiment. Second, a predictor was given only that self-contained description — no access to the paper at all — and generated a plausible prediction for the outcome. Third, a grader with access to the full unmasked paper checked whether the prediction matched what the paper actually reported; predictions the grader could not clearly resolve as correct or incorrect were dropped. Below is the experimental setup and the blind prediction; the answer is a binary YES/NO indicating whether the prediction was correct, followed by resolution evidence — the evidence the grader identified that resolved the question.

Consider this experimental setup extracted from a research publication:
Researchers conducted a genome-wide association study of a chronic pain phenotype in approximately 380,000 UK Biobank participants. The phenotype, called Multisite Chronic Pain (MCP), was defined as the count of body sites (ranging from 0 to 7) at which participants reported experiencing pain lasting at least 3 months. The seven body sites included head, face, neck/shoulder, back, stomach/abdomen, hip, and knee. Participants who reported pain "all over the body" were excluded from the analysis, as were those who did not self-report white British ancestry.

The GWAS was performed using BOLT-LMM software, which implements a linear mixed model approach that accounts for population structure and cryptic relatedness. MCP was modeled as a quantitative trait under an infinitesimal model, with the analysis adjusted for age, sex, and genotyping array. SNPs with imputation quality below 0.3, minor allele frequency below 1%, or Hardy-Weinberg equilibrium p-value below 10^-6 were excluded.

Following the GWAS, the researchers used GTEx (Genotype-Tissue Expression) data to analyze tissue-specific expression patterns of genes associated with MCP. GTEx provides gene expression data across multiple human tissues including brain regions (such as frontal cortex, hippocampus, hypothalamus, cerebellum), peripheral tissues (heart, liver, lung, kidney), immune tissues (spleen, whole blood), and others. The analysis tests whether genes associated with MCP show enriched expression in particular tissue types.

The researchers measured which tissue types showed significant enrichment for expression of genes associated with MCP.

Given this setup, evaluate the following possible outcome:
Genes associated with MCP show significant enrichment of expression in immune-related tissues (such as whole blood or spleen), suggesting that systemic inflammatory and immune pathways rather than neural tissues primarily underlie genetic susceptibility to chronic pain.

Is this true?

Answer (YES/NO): NO